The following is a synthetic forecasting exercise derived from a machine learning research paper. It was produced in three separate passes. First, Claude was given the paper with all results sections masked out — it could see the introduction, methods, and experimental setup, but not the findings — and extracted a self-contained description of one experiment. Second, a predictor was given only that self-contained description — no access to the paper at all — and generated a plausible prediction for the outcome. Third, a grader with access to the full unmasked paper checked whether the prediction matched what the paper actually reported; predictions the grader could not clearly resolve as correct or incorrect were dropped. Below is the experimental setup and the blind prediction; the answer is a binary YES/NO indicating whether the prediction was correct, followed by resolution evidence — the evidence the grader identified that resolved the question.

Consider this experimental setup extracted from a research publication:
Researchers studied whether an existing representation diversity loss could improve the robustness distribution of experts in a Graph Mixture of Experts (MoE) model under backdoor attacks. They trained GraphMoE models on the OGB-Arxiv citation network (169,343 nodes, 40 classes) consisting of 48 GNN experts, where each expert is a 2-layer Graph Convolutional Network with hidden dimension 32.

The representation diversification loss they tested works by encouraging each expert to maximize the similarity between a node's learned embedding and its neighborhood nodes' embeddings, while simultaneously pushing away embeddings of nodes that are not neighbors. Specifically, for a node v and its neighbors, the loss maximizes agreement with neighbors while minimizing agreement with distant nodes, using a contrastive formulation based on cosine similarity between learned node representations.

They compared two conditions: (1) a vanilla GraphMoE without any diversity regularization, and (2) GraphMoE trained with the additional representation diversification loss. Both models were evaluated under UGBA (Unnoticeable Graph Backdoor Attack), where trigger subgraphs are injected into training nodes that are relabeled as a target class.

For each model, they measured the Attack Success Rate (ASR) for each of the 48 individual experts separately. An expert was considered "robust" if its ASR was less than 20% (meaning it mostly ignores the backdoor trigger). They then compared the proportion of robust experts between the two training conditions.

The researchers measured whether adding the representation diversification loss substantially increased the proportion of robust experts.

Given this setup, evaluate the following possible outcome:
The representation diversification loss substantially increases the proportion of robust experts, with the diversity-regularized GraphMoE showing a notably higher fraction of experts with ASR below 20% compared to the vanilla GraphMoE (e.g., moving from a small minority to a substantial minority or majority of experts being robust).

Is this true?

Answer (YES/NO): NO